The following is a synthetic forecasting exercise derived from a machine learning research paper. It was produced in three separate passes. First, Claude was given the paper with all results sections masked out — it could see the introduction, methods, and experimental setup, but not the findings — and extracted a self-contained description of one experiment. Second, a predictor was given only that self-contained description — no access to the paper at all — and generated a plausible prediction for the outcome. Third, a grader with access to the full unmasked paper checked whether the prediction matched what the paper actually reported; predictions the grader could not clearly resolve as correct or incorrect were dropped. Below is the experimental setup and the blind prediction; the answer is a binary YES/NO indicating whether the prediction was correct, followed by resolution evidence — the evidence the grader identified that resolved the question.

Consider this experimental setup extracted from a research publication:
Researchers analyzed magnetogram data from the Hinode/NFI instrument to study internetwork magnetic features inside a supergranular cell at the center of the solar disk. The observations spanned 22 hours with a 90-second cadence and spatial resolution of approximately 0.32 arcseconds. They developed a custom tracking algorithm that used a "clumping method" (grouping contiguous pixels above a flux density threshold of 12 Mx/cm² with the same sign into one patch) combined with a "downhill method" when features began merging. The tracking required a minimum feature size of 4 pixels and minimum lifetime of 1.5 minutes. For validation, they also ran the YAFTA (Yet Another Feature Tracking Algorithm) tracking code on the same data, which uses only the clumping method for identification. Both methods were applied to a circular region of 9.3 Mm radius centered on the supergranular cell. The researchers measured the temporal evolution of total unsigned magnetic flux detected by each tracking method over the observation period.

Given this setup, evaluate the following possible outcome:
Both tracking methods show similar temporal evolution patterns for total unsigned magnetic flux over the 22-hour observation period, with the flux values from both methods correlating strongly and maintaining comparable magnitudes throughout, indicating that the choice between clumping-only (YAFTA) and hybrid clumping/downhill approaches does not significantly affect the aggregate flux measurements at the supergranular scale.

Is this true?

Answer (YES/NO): YES